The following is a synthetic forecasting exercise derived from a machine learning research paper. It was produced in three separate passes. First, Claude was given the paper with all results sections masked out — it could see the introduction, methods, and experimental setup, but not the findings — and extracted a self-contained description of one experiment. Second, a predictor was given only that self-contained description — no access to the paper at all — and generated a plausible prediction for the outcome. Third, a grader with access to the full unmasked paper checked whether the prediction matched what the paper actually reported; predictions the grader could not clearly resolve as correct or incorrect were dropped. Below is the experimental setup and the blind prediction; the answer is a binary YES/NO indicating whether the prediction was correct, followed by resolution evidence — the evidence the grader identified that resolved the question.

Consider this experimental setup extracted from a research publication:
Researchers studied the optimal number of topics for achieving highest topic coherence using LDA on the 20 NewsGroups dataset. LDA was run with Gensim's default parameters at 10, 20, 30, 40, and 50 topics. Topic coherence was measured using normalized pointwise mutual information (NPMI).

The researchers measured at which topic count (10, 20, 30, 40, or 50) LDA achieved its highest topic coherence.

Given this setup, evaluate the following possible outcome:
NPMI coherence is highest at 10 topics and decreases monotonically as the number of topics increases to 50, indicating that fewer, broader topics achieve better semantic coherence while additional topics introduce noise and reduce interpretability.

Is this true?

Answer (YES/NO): NO